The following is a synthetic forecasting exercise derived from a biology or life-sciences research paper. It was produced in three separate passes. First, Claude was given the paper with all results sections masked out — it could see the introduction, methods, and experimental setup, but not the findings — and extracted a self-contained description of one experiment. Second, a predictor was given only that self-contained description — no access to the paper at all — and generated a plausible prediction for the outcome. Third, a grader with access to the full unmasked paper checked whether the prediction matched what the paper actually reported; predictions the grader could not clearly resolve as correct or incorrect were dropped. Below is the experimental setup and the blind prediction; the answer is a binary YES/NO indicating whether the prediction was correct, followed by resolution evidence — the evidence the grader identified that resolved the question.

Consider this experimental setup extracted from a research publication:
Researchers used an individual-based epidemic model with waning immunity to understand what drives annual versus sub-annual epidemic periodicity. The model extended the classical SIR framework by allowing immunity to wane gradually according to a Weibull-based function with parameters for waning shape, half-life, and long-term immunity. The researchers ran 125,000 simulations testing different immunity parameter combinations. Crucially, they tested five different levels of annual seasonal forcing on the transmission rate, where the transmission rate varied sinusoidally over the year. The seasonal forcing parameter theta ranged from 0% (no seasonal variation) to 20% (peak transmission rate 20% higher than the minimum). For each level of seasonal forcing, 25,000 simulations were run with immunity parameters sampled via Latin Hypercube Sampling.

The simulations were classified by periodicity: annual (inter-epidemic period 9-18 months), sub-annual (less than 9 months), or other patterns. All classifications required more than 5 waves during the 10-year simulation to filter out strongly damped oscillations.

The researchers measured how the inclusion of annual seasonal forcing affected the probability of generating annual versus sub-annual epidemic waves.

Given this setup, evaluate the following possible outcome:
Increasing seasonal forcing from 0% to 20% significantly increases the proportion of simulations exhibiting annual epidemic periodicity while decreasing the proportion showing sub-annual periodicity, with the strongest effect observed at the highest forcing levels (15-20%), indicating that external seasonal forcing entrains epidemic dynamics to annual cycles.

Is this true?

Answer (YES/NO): NO